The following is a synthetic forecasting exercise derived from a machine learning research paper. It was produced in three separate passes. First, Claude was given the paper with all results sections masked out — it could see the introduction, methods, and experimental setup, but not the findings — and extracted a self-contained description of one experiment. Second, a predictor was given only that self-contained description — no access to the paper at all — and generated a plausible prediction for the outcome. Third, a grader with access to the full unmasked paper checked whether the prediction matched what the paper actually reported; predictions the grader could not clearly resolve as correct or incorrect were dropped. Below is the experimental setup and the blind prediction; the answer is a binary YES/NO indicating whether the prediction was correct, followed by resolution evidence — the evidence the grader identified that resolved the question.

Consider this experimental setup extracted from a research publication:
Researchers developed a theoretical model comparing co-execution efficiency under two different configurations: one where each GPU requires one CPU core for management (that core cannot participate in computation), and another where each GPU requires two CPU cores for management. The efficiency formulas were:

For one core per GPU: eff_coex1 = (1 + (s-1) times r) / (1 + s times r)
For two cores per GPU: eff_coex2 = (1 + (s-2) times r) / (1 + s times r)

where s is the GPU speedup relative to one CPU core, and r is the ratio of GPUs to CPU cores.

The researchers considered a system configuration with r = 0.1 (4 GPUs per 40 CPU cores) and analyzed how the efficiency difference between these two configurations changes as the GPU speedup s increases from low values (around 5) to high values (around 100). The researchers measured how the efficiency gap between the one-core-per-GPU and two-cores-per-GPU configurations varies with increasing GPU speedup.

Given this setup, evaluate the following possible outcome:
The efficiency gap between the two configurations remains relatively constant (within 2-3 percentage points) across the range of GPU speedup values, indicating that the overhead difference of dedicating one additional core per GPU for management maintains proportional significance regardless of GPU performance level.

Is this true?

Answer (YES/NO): NO